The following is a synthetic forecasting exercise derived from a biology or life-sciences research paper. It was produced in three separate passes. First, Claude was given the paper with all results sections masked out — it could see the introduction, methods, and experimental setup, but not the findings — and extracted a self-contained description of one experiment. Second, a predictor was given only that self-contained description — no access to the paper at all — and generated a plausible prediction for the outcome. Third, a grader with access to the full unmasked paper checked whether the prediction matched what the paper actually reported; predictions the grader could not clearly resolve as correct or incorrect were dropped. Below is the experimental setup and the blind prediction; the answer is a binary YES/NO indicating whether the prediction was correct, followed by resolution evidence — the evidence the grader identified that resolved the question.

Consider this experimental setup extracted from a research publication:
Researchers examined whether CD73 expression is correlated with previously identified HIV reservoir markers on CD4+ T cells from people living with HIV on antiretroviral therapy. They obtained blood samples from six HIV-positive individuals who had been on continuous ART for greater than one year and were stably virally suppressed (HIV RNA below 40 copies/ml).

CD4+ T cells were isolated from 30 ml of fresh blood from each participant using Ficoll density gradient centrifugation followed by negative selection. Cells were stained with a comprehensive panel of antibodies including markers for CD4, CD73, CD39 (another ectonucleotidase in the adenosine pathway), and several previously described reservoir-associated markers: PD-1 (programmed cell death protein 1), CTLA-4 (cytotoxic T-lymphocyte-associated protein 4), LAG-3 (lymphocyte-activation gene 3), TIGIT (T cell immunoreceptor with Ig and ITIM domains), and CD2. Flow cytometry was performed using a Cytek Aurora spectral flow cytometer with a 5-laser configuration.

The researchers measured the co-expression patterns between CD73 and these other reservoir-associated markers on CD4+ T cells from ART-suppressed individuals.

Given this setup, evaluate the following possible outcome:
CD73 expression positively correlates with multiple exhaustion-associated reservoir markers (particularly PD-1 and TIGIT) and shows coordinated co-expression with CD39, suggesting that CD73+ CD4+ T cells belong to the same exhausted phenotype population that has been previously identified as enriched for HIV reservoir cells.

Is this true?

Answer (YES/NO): NO